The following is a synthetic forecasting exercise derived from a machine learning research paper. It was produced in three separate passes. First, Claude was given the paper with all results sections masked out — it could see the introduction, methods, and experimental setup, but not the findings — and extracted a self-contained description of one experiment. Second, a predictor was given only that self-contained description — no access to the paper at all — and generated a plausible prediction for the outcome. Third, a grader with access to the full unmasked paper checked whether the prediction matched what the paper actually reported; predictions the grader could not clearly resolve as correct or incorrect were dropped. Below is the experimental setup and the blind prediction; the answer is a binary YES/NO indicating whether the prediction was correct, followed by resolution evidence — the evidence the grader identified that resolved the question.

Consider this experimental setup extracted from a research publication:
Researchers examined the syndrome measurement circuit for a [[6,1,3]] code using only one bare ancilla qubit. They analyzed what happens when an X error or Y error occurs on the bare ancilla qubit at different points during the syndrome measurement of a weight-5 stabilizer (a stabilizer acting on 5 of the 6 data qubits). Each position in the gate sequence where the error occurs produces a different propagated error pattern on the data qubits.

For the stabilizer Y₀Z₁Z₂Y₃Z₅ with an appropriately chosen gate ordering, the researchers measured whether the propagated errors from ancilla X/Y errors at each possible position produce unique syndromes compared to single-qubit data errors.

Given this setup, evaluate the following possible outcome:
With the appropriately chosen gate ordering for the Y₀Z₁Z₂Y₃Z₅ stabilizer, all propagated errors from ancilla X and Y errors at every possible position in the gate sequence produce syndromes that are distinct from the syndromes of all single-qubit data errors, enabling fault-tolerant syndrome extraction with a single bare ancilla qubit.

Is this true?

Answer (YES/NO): YES